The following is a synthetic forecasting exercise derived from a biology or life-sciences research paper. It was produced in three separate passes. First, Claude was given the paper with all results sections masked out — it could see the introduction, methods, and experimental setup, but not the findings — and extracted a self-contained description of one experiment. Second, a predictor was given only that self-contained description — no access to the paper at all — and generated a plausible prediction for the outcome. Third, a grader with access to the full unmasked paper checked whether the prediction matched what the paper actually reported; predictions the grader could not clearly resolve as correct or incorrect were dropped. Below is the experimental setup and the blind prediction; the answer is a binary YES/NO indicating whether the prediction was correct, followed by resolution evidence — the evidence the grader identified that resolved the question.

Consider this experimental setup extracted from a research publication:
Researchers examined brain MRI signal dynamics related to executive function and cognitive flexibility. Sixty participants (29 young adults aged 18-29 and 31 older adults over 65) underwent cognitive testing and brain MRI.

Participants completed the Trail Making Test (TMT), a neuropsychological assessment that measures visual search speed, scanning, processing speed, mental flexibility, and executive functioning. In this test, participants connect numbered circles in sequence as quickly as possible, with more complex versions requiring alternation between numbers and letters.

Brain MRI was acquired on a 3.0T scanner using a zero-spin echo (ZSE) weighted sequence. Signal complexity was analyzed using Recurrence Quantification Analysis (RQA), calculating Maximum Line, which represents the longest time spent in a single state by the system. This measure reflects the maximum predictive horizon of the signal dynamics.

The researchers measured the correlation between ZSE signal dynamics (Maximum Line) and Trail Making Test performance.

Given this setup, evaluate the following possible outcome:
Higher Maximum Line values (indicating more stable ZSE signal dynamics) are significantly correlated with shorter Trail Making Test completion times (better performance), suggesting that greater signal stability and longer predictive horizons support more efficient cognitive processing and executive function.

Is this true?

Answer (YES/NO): NO